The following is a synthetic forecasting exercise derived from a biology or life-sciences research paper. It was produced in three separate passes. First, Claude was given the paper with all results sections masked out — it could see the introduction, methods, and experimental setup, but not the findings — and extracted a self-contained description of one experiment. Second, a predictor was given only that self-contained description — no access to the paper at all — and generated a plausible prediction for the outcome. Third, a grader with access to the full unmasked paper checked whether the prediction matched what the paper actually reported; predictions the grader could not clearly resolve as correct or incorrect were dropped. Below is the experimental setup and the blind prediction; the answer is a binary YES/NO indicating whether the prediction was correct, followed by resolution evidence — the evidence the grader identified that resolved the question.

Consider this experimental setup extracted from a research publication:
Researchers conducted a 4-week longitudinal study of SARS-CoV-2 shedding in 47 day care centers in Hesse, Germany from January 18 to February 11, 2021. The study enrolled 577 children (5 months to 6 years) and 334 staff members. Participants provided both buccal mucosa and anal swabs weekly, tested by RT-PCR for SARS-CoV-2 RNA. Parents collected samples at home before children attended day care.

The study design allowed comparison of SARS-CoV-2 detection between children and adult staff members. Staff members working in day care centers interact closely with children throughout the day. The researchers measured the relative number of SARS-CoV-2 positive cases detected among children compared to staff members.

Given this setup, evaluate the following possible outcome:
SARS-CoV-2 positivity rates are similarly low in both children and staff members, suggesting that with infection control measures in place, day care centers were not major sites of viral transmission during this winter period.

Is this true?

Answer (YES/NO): NO